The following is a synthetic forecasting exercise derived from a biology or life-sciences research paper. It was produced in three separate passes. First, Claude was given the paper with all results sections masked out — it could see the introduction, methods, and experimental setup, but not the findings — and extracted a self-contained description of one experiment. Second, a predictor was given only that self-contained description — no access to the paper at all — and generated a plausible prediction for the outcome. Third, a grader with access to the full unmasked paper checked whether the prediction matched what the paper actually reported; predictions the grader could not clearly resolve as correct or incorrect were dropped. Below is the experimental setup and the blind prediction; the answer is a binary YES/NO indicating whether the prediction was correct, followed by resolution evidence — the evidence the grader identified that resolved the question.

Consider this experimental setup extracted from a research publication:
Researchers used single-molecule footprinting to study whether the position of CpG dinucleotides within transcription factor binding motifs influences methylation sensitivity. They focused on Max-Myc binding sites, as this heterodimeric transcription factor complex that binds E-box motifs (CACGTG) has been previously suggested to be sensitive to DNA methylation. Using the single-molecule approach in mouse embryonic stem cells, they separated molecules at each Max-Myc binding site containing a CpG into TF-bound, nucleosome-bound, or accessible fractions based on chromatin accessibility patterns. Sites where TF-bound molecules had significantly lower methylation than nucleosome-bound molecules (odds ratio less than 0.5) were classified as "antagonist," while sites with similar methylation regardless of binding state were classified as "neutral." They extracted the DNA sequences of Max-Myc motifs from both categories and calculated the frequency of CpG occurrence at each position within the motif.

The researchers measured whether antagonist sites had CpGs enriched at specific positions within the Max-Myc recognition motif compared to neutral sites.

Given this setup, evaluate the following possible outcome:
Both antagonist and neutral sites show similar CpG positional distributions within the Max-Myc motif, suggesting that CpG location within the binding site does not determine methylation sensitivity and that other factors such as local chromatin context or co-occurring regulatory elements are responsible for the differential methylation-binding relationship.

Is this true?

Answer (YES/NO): YES